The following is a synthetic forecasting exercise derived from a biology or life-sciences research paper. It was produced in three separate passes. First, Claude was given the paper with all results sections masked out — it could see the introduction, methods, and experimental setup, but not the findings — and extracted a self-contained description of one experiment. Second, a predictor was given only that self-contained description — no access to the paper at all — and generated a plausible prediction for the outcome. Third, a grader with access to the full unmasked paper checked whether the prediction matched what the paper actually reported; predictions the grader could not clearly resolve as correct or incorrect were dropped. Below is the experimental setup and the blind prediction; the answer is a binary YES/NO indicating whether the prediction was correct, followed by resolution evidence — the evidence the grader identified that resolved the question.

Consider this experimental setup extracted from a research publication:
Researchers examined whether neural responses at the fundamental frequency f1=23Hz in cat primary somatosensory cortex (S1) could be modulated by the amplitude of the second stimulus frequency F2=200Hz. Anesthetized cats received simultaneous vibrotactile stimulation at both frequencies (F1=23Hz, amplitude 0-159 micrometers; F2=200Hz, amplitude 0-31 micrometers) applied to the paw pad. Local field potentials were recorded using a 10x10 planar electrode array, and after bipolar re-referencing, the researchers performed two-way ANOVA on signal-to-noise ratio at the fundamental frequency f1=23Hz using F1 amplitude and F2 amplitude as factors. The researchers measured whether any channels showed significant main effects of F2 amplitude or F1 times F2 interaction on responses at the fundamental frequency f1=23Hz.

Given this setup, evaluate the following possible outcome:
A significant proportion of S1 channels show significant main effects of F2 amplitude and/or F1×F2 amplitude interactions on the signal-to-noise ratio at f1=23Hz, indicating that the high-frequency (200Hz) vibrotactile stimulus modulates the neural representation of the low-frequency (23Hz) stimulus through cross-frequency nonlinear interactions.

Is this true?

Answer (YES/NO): YES